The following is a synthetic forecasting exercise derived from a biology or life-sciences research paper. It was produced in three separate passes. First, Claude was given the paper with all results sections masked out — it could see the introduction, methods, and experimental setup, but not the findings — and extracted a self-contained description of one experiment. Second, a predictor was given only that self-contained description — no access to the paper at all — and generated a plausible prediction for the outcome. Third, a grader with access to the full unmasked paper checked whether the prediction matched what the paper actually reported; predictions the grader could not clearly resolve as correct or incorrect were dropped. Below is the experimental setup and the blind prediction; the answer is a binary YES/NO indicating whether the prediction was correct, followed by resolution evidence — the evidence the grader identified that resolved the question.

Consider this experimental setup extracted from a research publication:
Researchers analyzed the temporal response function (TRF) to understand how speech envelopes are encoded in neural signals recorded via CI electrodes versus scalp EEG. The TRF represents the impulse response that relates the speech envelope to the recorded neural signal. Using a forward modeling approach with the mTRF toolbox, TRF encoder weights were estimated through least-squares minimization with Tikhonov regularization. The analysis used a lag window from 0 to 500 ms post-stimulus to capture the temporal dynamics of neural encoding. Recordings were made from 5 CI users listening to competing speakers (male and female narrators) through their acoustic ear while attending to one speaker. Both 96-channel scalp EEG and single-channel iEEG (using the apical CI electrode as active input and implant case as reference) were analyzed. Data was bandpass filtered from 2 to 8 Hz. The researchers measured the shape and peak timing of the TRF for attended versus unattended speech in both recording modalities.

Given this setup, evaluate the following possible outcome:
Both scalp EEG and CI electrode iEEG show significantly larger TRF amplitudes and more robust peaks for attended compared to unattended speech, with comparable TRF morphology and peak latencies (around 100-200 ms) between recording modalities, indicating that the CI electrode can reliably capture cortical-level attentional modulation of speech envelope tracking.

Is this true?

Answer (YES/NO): NO